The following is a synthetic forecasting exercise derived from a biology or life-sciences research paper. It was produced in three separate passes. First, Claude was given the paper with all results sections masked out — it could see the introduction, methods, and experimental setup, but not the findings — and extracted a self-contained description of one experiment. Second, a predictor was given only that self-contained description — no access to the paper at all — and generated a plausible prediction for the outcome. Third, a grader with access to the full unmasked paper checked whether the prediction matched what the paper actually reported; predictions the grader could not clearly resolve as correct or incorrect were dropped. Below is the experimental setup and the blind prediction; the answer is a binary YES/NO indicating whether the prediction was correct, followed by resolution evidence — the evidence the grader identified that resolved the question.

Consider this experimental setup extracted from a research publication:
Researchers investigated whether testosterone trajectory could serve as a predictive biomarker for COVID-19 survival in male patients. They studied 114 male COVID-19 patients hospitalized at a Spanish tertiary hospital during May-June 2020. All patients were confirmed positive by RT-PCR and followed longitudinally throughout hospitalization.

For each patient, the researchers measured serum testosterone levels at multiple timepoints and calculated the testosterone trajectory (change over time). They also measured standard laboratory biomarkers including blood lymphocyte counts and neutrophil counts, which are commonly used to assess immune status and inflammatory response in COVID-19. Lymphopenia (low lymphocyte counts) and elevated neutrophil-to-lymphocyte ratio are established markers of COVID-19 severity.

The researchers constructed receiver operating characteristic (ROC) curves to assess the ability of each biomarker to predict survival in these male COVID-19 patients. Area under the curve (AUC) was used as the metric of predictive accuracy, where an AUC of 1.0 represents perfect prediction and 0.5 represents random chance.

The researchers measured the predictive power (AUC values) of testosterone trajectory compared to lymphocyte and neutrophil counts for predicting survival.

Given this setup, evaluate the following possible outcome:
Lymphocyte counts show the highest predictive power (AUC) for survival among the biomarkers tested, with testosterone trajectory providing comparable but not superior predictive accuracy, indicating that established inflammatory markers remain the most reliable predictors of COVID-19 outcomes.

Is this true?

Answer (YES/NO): NO